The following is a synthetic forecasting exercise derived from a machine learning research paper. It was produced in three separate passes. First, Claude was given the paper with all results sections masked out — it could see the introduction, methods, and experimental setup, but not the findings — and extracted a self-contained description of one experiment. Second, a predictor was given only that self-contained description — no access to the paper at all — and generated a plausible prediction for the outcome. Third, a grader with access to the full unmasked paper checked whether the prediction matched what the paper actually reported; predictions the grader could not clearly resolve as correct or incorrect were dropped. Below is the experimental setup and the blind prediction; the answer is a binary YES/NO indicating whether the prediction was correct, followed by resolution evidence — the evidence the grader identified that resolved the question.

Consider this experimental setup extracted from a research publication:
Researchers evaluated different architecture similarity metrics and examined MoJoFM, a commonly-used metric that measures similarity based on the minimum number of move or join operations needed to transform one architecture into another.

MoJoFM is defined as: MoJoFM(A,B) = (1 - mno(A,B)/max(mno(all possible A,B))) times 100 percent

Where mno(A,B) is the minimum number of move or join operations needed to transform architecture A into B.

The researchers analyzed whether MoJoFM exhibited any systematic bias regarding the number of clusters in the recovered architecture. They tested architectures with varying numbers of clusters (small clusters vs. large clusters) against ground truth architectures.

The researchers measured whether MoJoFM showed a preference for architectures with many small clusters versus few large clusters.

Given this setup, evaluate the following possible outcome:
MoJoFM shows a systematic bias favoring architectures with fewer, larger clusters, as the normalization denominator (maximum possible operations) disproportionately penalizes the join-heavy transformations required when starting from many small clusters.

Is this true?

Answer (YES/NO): NO